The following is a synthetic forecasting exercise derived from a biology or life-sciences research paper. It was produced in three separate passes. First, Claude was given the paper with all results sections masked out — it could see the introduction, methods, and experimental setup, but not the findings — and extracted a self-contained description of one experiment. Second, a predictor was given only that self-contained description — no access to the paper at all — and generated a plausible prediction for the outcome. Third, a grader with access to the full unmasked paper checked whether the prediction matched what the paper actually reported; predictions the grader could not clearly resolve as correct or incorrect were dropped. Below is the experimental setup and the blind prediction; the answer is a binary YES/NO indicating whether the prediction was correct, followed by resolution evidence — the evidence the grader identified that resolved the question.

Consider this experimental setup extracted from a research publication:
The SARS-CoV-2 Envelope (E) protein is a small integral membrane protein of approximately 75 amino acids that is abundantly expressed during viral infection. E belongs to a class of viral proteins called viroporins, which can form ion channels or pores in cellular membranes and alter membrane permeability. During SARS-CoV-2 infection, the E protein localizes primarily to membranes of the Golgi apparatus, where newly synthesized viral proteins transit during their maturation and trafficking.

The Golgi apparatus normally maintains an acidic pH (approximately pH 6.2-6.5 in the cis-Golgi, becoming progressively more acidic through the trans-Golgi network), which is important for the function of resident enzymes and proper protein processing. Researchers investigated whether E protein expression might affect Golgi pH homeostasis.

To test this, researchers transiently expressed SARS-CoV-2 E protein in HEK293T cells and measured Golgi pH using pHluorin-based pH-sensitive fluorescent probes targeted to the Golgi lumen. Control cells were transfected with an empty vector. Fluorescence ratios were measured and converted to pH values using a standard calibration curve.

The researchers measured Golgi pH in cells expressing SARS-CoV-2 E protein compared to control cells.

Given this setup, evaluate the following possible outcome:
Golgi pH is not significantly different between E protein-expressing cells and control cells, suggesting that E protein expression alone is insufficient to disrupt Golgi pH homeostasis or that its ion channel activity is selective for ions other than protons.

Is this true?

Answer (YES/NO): NO